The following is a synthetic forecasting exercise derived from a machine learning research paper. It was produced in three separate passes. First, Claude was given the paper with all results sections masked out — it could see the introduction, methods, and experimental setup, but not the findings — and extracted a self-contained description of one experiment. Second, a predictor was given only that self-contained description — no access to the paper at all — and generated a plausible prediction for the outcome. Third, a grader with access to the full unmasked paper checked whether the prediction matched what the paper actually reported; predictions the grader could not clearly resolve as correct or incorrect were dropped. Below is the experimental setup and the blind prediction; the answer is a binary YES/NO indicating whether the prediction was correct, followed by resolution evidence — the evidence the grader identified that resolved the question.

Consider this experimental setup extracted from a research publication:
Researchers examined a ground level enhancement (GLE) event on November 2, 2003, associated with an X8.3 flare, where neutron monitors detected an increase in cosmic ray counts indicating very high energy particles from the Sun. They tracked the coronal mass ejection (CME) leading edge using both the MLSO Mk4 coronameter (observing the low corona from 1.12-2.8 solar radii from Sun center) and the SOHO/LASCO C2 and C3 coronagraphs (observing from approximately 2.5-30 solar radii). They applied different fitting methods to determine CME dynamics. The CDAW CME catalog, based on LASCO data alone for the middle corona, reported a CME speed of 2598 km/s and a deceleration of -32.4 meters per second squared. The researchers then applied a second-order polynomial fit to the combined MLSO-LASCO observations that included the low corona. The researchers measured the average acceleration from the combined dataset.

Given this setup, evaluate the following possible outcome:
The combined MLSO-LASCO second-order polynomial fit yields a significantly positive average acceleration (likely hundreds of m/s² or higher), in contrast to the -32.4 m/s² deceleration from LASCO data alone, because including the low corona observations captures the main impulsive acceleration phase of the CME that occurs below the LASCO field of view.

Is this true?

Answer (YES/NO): NO